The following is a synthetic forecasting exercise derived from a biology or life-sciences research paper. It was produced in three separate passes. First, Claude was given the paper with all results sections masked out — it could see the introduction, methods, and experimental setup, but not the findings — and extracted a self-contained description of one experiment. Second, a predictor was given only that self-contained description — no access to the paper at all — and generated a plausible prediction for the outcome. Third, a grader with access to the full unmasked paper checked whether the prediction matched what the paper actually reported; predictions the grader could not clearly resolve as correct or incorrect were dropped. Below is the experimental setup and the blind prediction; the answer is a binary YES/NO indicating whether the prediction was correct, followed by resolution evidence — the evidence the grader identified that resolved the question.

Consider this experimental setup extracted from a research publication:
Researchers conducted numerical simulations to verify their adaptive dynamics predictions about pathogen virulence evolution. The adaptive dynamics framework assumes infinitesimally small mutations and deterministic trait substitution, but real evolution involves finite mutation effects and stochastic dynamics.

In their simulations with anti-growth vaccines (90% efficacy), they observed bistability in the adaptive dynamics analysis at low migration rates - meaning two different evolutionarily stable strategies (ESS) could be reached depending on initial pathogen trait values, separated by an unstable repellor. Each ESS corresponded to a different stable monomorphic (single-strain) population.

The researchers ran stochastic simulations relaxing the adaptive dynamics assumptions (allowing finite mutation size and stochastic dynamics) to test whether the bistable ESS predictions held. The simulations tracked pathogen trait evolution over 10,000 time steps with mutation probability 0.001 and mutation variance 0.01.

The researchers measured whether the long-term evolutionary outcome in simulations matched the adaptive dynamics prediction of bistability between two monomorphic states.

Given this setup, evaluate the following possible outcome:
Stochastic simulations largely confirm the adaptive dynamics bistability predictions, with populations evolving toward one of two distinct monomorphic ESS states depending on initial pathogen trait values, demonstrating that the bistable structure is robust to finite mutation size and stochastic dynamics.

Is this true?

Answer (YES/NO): NO